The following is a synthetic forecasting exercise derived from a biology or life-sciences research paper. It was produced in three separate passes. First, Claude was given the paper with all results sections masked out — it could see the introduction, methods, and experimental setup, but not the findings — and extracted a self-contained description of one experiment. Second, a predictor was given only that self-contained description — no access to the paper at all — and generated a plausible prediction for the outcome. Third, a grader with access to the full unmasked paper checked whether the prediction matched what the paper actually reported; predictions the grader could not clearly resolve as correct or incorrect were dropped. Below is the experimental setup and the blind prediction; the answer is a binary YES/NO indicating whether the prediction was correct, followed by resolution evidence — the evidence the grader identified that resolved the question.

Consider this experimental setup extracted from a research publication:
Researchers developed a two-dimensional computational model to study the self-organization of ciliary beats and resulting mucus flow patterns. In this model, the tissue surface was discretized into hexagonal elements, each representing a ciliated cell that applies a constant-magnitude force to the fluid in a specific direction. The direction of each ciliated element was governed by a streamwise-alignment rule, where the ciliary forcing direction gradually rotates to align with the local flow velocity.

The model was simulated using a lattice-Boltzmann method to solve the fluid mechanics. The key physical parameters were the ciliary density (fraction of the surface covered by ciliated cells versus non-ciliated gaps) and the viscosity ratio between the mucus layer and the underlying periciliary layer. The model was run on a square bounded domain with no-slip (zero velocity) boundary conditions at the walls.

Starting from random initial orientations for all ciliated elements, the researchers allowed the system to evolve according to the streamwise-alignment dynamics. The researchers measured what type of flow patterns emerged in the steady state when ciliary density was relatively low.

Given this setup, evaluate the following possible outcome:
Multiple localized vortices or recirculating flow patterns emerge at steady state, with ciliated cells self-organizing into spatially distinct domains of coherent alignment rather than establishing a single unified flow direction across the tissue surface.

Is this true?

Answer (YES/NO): NO